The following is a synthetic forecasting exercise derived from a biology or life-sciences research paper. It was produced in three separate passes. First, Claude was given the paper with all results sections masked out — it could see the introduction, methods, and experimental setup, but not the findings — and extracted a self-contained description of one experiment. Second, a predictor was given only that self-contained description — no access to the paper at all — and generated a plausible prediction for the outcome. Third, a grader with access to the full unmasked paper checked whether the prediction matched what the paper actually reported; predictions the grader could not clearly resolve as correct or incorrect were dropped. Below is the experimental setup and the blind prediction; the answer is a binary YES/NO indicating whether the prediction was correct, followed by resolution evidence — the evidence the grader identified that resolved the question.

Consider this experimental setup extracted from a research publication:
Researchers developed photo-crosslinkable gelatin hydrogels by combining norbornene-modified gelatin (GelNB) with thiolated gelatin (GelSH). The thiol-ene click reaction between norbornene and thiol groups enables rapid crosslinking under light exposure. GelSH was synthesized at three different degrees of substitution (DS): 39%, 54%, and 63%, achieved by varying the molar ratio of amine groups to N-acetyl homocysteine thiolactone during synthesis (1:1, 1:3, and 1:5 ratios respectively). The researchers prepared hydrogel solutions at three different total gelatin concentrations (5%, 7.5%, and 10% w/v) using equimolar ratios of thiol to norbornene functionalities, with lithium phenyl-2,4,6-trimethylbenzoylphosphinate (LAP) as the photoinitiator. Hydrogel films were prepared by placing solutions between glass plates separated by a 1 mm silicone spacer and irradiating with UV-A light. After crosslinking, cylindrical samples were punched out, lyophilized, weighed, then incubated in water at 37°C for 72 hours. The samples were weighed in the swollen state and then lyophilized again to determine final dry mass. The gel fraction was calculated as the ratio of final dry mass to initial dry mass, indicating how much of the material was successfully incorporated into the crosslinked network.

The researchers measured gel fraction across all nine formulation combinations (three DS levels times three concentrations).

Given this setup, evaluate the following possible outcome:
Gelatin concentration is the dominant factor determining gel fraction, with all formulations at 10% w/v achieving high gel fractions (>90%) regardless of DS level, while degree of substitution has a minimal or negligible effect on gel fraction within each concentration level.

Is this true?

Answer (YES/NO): NO